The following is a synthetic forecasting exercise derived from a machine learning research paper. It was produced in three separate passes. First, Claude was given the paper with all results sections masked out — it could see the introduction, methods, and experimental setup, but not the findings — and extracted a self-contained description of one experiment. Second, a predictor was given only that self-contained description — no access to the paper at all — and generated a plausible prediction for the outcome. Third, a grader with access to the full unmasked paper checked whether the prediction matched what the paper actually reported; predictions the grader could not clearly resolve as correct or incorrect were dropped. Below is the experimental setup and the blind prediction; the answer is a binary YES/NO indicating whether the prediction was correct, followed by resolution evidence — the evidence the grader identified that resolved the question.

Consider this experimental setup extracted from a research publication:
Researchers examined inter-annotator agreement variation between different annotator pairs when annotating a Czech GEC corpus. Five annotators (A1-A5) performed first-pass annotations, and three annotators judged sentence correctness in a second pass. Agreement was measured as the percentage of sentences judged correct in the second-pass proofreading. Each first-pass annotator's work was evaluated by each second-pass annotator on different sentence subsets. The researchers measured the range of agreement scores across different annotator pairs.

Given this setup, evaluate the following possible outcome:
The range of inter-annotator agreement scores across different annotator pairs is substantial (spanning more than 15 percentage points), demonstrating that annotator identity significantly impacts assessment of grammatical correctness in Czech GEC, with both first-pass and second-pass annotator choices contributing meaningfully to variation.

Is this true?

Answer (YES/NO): YES